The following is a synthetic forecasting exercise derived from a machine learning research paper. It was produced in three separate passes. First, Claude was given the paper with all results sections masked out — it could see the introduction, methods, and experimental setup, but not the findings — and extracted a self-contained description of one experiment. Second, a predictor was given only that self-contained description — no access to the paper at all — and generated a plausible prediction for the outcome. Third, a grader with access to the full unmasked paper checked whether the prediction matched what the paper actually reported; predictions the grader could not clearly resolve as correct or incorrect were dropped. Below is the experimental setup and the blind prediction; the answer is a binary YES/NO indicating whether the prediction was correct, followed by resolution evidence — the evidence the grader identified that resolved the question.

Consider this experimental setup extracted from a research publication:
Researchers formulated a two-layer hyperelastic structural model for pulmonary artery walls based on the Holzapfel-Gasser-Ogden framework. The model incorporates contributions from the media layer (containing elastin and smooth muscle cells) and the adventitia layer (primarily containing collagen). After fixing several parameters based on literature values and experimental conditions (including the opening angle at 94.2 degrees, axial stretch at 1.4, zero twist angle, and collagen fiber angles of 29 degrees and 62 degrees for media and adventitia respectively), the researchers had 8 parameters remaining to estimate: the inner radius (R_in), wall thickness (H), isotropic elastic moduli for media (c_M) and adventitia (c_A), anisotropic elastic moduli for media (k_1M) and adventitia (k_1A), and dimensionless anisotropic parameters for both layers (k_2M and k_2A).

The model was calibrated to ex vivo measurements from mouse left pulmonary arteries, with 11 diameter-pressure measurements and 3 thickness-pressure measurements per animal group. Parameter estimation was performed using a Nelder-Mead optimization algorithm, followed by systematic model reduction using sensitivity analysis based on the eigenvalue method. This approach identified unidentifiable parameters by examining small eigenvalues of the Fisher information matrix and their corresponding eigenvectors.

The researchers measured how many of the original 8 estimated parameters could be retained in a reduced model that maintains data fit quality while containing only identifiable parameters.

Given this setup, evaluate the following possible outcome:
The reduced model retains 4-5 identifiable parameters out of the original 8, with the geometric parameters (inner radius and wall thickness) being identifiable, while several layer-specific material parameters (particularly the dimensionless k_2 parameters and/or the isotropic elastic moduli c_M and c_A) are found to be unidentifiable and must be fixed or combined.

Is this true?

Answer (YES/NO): NO